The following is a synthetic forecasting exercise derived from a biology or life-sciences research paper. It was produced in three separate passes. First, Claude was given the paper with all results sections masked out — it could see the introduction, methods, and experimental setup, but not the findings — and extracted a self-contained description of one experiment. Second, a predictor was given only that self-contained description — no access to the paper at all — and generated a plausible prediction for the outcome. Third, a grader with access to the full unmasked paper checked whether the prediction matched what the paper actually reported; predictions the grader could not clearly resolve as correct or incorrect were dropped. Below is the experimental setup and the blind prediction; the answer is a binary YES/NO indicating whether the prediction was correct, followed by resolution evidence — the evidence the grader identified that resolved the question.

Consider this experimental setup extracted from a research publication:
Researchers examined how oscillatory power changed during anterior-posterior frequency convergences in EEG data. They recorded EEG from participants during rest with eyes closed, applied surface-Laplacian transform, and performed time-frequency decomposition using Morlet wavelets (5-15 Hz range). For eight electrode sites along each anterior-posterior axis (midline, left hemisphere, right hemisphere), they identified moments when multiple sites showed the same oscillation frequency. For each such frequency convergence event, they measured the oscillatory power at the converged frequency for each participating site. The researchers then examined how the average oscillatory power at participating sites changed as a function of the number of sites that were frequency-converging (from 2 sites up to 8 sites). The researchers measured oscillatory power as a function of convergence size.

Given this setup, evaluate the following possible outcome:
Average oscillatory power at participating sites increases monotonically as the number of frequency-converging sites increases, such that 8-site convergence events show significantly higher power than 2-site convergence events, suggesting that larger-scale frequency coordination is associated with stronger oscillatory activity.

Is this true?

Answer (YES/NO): YES